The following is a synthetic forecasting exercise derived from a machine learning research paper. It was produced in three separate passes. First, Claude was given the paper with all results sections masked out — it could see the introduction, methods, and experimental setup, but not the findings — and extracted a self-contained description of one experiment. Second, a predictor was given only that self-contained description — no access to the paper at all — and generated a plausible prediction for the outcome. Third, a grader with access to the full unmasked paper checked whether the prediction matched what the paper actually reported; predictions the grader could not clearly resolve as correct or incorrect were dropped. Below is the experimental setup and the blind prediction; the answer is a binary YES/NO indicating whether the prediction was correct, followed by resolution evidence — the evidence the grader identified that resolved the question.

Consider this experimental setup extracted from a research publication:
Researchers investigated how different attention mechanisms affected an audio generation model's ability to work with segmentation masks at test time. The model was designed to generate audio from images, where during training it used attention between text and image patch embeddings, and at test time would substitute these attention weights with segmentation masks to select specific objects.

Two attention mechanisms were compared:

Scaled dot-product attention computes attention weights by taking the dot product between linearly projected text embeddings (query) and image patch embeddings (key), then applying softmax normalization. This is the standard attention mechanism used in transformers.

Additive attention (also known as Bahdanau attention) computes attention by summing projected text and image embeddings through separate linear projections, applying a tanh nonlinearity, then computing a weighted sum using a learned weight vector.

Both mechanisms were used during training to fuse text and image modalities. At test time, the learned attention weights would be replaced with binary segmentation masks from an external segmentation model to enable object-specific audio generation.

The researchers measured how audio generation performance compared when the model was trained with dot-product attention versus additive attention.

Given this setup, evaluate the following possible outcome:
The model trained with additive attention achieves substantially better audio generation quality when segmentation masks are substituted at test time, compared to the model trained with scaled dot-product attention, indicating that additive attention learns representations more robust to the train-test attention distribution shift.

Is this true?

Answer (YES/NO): NO